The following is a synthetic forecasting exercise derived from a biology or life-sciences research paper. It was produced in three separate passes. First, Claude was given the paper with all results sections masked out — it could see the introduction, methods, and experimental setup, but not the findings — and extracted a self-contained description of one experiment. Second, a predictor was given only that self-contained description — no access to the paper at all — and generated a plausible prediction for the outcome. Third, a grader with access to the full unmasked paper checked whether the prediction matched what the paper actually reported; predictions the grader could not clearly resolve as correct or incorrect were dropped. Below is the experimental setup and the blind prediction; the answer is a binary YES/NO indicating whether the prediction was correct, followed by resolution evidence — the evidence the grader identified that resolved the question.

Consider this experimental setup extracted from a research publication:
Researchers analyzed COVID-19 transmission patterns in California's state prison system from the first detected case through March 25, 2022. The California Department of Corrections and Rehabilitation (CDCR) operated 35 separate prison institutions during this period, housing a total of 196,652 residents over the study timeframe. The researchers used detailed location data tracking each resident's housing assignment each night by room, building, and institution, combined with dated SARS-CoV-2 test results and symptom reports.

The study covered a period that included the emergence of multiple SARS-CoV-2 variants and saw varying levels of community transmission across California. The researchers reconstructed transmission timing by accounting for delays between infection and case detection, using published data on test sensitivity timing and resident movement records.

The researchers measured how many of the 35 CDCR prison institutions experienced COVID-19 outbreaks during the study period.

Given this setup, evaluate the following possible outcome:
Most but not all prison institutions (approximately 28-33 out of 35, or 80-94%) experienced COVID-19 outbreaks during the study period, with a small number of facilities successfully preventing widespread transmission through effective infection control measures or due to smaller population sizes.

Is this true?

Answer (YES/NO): NO